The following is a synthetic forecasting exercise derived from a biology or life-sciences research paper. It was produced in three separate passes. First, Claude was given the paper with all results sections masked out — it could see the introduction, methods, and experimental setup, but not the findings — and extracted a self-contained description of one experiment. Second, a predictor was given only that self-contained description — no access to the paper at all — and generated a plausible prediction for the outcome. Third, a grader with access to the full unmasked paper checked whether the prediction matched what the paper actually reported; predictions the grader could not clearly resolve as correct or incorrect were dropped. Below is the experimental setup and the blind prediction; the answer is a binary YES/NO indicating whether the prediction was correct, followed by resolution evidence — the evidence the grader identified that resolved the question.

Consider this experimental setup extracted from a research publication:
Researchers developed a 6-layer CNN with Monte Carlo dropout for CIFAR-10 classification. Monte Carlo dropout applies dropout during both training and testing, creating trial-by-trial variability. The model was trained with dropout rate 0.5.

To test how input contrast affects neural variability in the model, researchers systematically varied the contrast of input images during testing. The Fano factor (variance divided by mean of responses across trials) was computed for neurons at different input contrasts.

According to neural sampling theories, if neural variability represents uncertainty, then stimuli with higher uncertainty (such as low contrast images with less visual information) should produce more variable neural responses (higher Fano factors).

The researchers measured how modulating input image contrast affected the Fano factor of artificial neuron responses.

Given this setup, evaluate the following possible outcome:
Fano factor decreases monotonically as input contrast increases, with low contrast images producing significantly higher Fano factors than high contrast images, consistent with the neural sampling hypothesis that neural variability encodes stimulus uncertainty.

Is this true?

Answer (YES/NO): NO